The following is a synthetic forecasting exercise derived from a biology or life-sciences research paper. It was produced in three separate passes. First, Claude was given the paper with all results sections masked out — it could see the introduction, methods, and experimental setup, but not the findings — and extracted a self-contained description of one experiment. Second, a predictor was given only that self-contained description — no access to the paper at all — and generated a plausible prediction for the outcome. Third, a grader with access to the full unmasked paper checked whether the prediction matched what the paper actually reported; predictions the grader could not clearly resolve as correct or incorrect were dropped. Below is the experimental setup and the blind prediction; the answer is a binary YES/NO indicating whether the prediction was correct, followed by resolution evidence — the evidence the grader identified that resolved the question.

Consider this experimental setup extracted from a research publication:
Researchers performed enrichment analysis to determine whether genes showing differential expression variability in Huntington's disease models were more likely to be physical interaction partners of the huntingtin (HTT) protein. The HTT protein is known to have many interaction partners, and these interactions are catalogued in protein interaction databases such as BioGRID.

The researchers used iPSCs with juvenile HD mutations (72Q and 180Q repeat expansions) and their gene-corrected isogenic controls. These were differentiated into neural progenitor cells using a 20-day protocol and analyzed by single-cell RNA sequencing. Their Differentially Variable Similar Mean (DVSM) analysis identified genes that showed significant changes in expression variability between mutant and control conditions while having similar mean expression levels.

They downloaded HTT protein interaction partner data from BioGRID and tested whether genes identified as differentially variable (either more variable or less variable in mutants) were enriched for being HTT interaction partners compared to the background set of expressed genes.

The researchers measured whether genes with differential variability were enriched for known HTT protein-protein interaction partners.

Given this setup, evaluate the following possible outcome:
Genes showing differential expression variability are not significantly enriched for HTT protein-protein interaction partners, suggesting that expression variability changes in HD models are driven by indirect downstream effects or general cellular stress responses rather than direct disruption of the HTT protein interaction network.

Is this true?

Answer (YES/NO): NO